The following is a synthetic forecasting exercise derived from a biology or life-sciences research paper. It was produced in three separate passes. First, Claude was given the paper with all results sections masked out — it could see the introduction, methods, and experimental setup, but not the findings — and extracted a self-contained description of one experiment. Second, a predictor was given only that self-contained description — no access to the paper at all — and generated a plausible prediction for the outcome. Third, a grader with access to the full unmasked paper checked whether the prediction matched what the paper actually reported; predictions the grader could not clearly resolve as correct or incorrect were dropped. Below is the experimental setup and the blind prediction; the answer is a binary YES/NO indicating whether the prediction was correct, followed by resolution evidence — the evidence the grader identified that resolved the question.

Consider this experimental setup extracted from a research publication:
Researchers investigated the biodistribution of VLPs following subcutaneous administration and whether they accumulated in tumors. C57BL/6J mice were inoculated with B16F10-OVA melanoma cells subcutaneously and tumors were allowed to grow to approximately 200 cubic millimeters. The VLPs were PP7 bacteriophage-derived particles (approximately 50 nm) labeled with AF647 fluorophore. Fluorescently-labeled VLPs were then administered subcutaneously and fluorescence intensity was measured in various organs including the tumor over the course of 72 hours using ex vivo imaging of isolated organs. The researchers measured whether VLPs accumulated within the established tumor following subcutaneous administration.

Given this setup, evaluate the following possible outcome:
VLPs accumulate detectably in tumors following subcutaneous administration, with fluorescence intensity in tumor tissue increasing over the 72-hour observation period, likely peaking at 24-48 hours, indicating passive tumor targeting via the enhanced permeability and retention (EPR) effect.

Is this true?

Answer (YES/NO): NO